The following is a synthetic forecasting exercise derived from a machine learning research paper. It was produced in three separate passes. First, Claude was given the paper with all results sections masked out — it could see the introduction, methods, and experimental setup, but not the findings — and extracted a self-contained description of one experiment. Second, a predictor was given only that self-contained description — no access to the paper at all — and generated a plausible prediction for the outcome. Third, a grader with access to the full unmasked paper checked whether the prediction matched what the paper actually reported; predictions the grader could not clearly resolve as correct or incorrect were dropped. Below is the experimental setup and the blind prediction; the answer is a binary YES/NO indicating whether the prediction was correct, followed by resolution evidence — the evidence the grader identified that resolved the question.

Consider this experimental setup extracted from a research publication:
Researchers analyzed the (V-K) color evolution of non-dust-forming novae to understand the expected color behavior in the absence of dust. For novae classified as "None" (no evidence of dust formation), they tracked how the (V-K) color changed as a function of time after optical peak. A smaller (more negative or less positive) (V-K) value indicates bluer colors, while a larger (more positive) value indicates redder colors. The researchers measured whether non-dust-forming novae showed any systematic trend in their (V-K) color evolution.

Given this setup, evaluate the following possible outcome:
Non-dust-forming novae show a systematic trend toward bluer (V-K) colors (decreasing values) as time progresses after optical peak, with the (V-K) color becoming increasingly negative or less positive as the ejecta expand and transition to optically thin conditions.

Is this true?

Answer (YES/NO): YES